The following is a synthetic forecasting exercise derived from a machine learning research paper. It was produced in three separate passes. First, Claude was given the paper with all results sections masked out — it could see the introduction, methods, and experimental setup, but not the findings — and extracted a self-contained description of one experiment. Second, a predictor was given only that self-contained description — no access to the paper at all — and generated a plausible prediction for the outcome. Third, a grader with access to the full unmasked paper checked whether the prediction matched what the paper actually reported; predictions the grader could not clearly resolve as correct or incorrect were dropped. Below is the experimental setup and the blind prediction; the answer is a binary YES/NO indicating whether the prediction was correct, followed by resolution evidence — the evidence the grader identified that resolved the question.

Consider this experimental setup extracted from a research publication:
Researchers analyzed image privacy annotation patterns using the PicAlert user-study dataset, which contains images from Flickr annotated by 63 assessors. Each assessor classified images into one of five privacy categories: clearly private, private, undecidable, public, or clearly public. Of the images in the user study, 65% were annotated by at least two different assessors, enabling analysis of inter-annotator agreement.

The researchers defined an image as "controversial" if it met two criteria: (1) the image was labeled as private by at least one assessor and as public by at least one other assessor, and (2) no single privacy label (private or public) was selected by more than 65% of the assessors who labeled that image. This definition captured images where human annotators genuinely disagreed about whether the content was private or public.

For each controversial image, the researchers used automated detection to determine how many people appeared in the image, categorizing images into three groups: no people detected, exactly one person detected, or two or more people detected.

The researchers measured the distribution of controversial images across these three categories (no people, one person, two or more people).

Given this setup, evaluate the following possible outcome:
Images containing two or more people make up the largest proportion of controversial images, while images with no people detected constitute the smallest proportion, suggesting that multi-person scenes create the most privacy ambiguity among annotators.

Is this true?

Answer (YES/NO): NO